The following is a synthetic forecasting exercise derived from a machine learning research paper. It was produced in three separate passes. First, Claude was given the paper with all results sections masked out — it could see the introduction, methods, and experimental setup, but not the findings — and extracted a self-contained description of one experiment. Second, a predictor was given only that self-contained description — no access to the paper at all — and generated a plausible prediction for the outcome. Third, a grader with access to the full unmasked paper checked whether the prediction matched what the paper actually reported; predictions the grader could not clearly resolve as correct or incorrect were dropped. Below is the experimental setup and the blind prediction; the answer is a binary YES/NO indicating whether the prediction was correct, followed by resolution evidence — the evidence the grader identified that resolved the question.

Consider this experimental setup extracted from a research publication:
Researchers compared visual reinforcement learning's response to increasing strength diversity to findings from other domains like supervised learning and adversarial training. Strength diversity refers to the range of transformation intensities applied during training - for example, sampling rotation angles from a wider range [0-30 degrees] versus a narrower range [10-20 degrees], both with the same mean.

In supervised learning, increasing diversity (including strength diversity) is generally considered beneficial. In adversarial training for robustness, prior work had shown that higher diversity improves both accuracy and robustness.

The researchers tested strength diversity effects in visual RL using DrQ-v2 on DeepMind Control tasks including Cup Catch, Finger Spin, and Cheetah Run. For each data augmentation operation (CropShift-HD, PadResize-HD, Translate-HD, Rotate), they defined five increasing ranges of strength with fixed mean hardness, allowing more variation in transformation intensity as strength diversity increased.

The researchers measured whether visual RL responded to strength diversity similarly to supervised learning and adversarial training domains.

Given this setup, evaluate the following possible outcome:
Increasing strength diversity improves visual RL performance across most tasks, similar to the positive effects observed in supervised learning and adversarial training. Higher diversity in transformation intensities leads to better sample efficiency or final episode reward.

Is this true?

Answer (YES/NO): NO